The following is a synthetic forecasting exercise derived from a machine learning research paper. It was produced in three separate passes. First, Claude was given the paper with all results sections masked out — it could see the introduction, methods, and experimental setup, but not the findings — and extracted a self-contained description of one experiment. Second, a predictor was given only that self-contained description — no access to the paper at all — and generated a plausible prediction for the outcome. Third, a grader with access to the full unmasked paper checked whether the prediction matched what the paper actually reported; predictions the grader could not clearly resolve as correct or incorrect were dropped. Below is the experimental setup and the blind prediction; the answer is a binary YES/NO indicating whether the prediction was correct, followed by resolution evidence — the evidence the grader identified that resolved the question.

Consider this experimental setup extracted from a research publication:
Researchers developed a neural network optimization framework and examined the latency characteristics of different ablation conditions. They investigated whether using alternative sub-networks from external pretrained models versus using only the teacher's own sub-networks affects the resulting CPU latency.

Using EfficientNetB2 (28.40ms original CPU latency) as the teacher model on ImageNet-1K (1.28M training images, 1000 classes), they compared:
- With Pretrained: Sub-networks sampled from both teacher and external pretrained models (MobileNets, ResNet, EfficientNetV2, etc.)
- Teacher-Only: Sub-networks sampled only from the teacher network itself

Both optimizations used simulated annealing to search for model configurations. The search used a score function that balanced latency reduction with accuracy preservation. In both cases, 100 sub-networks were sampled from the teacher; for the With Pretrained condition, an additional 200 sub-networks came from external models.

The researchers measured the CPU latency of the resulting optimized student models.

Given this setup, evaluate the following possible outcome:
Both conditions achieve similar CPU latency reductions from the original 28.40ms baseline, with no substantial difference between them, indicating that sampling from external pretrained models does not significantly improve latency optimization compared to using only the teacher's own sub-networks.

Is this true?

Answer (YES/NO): NO